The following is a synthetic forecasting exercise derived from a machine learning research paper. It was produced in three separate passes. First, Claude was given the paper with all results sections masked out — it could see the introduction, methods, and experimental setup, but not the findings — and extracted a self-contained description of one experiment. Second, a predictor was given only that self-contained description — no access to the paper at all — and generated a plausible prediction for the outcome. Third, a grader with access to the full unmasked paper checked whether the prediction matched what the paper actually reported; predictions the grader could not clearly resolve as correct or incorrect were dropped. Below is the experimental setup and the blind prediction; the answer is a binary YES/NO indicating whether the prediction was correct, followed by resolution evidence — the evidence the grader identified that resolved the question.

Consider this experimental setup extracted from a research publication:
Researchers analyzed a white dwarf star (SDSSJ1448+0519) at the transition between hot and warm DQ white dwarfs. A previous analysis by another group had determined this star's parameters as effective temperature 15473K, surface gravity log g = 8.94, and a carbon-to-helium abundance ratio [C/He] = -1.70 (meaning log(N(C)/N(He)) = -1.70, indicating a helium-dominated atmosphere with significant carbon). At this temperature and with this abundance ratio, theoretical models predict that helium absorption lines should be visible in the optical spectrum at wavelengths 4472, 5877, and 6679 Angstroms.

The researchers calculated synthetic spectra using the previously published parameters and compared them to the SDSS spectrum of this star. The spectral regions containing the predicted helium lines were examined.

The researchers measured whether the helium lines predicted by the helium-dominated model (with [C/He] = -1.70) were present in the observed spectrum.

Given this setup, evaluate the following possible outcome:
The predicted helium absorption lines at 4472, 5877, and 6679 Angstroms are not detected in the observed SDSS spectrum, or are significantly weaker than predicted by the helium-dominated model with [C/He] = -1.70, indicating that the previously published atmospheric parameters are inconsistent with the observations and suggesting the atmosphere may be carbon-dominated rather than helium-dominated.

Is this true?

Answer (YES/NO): YES